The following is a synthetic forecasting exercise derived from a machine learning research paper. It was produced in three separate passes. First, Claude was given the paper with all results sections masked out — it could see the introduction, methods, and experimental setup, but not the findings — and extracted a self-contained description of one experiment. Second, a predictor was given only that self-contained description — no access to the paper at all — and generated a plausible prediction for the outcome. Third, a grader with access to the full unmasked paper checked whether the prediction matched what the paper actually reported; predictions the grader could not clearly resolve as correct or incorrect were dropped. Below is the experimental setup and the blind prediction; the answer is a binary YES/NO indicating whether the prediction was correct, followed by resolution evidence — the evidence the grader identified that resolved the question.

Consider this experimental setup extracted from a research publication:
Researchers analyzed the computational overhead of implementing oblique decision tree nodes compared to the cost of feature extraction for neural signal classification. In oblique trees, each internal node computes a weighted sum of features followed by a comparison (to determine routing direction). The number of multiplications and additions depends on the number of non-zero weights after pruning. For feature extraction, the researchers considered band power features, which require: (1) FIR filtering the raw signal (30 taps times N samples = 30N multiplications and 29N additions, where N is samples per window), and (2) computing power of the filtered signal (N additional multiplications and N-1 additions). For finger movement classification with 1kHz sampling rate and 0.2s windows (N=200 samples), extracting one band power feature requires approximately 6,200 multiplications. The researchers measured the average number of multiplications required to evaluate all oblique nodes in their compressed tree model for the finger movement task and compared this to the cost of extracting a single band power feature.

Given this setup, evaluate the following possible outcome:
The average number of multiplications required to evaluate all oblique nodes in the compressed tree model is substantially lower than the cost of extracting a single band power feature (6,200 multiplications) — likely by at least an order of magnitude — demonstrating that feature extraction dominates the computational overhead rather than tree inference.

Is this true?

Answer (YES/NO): YES